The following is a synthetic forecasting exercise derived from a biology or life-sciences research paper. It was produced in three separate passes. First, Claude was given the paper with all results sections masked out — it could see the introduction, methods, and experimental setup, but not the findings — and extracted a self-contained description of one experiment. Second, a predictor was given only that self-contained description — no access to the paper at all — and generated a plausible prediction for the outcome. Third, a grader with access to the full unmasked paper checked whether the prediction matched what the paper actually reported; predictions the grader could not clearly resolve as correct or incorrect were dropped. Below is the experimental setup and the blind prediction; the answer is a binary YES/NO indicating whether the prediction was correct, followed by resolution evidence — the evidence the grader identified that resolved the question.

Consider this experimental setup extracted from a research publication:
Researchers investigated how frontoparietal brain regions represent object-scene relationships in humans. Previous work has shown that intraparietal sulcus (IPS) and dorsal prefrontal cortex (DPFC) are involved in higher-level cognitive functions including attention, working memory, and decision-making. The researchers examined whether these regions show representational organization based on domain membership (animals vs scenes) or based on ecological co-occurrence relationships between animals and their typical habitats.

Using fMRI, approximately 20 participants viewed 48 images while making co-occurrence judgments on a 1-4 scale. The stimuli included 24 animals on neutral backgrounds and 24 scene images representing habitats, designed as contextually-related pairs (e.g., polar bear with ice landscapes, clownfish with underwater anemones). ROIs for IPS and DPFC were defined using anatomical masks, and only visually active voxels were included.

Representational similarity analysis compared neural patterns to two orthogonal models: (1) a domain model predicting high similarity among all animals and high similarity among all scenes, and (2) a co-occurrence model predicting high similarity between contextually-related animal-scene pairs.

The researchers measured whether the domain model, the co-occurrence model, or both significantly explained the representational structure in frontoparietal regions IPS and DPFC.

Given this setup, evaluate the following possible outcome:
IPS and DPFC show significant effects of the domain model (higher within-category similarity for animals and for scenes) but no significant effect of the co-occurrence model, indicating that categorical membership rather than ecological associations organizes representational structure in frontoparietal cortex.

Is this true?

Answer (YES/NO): NO